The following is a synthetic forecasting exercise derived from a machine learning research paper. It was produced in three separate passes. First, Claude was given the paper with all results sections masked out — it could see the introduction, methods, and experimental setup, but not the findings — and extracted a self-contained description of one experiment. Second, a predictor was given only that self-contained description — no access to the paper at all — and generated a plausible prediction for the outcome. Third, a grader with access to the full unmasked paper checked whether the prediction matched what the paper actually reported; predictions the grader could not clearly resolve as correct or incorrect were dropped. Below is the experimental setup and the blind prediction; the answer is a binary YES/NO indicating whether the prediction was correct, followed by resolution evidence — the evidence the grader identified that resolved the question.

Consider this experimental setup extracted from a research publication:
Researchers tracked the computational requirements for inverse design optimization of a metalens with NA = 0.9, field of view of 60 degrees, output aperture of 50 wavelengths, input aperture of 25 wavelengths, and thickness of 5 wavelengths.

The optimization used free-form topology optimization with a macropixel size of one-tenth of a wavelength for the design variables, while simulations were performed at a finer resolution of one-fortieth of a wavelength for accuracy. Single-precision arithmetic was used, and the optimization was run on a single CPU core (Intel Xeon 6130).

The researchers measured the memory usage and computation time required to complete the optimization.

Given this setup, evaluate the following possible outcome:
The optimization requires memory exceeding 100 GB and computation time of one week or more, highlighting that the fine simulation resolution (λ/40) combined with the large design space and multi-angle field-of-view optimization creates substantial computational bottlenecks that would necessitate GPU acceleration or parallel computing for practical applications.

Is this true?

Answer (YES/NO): NO